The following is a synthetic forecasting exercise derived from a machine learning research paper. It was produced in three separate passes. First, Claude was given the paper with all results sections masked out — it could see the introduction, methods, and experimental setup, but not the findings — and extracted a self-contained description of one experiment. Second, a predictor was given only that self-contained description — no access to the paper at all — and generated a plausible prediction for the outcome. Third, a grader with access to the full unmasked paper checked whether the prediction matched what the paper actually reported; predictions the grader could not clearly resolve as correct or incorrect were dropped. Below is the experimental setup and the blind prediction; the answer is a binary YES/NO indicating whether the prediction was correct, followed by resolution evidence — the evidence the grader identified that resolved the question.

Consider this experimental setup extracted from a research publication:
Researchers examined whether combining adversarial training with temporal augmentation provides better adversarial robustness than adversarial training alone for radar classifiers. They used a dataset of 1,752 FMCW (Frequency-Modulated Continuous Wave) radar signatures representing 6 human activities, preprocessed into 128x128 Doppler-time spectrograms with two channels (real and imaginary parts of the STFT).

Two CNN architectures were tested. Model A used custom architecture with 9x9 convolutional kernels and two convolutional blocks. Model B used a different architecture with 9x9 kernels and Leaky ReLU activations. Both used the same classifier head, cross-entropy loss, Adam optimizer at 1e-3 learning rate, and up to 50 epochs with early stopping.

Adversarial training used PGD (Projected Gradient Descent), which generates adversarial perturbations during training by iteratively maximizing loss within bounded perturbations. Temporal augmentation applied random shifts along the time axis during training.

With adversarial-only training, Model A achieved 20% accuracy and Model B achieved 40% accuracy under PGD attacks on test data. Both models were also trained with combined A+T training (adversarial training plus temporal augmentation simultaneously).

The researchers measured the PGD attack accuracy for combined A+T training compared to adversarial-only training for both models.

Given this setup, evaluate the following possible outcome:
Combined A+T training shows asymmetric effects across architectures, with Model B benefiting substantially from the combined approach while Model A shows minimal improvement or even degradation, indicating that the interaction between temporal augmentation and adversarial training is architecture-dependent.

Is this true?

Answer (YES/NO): NO